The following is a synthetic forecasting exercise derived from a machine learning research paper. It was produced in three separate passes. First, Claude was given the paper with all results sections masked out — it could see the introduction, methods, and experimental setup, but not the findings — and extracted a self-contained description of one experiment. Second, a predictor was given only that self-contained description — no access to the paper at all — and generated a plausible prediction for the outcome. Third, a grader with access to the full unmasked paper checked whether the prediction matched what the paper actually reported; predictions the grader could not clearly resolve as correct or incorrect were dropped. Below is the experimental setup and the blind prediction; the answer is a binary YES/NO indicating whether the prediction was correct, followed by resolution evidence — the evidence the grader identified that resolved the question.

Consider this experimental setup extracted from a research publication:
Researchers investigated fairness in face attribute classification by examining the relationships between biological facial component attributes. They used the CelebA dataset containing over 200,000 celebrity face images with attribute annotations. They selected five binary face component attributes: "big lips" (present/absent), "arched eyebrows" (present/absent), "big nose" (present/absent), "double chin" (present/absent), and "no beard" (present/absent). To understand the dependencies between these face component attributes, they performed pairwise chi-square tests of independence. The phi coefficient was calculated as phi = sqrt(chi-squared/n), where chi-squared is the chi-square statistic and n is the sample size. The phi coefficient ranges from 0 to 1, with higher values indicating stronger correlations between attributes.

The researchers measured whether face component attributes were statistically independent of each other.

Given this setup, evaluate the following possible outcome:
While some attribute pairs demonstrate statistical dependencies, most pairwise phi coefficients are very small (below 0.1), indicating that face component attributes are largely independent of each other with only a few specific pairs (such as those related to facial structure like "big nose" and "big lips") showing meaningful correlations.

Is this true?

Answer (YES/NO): NO